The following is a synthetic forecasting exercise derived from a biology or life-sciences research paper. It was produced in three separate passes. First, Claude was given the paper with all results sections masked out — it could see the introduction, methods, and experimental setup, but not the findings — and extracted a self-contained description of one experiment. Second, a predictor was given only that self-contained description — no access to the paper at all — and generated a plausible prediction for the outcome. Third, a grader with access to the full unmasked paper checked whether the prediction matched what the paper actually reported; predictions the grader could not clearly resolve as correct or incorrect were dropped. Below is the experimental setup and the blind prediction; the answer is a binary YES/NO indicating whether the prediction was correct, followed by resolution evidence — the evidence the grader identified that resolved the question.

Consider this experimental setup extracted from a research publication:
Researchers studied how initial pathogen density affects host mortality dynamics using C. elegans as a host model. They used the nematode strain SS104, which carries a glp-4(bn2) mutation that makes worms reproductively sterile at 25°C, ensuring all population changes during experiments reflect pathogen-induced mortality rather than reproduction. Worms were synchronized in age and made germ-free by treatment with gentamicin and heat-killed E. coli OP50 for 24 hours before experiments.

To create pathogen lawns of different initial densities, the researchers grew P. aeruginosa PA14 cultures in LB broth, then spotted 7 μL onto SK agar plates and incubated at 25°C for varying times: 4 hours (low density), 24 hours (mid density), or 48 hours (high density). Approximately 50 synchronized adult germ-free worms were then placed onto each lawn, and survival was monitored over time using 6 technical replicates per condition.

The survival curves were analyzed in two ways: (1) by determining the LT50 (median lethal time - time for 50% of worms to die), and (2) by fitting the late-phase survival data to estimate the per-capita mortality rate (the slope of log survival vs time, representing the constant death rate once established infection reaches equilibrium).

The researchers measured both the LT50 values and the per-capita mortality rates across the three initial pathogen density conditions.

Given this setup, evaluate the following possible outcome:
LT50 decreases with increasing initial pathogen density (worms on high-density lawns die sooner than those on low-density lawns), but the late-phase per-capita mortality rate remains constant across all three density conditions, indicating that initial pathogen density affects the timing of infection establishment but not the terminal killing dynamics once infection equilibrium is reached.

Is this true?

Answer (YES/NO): YES